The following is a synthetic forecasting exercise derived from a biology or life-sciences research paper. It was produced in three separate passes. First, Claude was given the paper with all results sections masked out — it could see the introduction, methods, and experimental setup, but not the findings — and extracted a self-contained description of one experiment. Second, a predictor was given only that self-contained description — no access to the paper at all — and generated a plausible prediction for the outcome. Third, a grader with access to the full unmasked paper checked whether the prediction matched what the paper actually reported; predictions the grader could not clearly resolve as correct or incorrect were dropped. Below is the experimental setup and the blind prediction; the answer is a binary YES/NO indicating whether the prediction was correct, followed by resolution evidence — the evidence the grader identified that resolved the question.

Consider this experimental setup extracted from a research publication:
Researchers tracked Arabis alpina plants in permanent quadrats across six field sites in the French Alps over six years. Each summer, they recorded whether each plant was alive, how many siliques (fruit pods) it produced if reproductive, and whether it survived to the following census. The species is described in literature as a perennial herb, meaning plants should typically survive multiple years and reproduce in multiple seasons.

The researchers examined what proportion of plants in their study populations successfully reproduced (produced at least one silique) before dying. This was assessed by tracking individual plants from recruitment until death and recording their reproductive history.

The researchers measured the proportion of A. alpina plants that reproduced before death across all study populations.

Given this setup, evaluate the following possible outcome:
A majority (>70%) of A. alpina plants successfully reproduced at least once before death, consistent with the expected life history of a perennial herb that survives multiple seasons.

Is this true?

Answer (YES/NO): NO